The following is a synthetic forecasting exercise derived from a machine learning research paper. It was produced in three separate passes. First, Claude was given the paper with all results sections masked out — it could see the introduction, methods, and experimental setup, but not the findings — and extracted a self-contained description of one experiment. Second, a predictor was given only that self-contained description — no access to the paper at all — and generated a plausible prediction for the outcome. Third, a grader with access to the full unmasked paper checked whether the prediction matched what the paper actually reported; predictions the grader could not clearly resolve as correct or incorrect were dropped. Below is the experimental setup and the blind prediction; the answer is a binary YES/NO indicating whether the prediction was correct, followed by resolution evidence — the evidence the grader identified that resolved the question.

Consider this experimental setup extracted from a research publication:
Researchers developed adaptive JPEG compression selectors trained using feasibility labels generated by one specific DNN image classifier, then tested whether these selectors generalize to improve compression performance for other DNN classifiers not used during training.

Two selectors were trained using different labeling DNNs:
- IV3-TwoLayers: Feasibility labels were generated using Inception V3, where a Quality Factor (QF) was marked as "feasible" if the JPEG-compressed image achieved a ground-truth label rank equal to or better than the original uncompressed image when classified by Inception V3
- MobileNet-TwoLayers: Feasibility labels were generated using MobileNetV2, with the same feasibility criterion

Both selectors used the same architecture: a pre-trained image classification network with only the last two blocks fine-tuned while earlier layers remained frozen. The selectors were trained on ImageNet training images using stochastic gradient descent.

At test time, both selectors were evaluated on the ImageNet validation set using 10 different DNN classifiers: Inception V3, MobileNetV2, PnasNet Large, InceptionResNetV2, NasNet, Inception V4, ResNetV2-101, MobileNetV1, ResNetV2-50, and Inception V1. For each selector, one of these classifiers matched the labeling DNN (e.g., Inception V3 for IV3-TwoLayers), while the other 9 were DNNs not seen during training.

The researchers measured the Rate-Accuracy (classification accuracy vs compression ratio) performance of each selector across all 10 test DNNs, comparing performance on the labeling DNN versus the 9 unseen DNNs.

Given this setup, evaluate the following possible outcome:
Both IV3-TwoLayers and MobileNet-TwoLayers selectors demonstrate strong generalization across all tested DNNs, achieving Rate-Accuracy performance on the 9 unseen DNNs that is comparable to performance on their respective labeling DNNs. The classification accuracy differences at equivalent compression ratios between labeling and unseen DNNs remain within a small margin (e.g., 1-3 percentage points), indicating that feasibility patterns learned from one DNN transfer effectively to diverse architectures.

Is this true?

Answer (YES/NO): YES